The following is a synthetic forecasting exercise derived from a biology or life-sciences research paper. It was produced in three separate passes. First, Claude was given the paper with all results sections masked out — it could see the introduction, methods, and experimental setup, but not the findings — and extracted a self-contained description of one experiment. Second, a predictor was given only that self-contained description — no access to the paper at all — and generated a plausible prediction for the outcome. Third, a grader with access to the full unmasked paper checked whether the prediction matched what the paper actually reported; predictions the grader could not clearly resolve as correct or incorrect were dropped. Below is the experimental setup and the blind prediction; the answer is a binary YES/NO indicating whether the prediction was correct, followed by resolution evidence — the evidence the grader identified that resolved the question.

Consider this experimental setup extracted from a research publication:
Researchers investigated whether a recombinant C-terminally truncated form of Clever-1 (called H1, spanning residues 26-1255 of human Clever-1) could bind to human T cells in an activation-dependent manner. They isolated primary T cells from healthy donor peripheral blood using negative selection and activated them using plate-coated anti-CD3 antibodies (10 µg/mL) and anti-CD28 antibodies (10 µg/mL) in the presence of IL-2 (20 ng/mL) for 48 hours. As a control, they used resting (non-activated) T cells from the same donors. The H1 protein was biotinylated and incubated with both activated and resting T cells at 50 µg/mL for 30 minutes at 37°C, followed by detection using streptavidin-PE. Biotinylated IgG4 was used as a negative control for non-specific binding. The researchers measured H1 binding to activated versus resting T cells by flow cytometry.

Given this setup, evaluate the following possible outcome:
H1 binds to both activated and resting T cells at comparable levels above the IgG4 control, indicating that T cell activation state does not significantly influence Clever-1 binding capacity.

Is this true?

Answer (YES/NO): NO